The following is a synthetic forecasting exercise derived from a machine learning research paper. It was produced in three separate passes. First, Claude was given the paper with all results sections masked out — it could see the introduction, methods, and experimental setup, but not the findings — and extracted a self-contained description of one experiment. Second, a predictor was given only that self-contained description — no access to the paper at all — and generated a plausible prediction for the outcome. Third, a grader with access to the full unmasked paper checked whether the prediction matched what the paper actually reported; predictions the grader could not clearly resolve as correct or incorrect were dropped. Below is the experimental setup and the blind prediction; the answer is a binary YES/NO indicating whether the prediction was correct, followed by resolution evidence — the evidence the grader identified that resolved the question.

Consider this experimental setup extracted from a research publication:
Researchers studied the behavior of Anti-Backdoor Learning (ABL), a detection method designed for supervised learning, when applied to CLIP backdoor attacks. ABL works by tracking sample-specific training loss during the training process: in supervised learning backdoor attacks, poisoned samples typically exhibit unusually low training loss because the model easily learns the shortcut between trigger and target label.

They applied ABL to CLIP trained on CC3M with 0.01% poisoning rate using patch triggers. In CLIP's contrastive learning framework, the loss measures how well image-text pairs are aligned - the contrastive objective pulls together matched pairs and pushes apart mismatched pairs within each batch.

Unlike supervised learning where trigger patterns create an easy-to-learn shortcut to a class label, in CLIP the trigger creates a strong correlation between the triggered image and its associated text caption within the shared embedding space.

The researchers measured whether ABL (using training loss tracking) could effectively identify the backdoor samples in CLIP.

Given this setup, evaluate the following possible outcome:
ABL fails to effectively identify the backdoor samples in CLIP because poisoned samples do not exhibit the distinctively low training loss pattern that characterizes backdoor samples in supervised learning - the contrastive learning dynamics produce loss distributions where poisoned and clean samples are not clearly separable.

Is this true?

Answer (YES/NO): YES